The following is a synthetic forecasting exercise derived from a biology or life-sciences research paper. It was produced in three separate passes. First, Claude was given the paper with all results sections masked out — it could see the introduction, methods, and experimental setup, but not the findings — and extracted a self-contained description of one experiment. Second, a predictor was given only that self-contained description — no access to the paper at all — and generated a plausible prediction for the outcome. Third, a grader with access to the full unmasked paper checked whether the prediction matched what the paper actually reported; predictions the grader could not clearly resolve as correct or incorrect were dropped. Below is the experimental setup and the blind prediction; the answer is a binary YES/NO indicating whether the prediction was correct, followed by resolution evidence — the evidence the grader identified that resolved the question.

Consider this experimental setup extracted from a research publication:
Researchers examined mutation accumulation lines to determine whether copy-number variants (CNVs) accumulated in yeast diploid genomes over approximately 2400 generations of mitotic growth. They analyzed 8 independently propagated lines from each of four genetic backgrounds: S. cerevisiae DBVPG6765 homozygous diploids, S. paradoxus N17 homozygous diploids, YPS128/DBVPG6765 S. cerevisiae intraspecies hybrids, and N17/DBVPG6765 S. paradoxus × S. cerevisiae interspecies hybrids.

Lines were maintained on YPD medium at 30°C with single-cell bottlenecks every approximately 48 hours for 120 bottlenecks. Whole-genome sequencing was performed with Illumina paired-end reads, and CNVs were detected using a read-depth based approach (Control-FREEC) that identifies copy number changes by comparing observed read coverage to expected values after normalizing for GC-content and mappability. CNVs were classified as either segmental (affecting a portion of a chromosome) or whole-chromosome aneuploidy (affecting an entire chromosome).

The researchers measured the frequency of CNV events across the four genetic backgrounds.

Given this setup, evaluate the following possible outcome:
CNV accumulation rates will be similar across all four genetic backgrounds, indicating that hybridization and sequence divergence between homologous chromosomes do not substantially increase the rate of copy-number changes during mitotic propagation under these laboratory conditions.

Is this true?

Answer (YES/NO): NO